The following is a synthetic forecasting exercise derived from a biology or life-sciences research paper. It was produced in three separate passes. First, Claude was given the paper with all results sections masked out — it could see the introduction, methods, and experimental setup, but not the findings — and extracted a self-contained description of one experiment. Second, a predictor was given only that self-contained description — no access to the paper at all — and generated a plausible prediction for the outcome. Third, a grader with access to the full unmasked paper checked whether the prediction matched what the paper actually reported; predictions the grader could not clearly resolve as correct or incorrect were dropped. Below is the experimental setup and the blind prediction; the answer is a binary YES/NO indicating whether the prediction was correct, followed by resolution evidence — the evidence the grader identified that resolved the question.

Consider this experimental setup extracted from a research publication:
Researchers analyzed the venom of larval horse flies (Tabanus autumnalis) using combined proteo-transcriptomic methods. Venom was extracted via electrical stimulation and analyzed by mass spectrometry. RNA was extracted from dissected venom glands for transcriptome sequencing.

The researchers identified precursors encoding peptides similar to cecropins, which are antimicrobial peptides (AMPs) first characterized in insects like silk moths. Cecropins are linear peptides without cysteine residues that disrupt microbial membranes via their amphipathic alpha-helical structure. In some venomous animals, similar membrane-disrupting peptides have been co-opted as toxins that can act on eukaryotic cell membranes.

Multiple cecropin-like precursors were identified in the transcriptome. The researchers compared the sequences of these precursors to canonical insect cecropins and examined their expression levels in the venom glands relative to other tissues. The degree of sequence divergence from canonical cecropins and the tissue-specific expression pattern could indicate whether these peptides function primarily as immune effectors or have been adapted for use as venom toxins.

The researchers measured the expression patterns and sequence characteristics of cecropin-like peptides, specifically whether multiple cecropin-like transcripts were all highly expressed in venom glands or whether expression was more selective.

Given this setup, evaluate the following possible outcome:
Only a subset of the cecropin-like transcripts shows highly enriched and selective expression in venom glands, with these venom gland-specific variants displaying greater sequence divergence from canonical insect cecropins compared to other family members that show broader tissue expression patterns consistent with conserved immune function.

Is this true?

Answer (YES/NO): YES